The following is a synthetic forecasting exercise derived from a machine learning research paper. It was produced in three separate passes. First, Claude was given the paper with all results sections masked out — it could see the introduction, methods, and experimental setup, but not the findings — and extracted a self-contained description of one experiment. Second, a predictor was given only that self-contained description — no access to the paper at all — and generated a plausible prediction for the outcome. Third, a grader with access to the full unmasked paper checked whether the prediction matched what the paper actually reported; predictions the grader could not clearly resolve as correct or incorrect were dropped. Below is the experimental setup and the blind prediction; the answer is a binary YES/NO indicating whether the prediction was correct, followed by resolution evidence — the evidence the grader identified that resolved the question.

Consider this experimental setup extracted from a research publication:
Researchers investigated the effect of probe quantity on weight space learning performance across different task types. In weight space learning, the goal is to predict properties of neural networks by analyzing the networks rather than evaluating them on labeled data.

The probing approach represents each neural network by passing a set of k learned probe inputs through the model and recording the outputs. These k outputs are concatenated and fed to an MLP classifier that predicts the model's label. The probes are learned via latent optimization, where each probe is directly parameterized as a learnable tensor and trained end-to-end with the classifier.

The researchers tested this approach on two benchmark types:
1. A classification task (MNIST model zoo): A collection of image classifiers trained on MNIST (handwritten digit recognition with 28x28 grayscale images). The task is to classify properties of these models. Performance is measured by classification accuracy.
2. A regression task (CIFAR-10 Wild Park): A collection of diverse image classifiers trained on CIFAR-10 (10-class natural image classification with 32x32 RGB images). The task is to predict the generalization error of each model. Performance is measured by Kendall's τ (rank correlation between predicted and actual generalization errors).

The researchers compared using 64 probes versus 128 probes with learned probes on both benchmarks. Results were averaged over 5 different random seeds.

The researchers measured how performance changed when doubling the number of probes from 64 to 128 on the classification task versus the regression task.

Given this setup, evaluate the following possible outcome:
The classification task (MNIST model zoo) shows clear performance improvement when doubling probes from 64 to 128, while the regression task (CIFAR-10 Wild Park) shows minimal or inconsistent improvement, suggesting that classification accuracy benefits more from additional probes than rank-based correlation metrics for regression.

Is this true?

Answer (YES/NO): YES